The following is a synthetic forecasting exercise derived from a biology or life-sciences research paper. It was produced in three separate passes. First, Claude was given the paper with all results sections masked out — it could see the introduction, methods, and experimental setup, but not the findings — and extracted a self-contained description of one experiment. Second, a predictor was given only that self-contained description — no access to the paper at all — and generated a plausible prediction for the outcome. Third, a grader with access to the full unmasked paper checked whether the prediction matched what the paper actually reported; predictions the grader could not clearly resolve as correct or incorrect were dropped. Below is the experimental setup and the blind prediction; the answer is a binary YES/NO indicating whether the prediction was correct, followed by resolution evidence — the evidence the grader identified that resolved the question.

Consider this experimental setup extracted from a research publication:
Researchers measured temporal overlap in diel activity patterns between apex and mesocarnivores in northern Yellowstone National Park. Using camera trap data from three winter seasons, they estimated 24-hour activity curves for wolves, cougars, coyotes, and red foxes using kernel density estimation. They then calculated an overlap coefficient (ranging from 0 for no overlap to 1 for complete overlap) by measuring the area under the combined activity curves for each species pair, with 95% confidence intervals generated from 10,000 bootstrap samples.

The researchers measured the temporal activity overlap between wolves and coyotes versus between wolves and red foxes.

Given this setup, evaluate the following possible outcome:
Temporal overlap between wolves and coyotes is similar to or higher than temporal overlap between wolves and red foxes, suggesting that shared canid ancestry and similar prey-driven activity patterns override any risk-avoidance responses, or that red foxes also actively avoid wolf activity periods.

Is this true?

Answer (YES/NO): YES